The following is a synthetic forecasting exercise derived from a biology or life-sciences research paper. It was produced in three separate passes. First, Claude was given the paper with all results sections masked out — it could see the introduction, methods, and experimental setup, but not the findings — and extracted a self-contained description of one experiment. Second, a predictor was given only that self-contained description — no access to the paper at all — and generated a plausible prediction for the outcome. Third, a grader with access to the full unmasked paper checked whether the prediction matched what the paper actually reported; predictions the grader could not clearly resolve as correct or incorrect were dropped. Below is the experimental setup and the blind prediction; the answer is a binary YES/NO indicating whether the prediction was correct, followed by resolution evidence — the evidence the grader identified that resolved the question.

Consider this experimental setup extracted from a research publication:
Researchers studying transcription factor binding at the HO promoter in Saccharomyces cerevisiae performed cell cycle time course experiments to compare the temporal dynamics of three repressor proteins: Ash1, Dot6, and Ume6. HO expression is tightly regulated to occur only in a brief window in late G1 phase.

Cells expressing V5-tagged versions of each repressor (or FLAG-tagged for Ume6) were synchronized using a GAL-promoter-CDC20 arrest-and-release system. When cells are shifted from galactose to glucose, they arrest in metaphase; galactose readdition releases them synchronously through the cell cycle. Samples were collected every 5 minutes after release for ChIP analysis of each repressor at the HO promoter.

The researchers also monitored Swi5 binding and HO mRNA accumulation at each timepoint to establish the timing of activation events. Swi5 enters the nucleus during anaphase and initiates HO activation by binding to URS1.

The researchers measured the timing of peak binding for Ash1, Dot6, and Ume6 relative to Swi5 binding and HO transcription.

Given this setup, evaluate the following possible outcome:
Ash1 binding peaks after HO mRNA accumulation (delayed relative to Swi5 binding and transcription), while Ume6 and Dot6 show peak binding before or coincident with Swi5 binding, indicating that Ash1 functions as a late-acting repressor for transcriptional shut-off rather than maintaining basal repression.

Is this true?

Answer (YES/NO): NO